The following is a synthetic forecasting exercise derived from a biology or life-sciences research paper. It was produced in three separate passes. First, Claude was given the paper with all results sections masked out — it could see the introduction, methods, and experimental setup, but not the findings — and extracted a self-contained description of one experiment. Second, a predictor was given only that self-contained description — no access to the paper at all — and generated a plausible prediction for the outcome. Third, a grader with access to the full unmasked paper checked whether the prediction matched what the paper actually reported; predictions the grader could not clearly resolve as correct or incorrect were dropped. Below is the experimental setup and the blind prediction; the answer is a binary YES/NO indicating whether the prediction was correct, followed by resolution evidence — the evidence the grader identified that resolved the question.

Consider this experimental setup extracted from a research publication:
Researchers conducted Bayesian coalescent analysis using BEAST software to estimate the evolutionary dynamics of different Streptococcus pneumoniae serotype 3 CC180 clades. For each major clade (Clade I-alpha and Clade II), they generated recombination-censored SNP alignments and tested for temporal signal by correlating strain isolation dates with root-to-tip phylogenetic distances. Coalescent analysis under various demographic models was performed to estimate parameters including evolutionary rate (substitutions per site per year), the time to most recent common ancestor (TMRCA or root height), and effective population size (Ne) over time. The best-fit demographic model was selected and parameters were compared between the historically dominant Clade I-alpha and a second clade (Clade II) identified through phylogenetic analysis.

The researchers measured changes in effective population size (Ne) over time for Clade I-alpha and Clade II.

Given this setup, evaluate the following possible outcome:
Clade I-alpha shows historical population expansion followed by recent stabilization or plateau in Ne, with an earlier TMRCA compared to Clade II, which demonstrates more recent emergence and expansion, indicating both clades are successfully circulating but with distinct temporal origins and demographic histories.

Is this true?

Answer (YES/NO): NO